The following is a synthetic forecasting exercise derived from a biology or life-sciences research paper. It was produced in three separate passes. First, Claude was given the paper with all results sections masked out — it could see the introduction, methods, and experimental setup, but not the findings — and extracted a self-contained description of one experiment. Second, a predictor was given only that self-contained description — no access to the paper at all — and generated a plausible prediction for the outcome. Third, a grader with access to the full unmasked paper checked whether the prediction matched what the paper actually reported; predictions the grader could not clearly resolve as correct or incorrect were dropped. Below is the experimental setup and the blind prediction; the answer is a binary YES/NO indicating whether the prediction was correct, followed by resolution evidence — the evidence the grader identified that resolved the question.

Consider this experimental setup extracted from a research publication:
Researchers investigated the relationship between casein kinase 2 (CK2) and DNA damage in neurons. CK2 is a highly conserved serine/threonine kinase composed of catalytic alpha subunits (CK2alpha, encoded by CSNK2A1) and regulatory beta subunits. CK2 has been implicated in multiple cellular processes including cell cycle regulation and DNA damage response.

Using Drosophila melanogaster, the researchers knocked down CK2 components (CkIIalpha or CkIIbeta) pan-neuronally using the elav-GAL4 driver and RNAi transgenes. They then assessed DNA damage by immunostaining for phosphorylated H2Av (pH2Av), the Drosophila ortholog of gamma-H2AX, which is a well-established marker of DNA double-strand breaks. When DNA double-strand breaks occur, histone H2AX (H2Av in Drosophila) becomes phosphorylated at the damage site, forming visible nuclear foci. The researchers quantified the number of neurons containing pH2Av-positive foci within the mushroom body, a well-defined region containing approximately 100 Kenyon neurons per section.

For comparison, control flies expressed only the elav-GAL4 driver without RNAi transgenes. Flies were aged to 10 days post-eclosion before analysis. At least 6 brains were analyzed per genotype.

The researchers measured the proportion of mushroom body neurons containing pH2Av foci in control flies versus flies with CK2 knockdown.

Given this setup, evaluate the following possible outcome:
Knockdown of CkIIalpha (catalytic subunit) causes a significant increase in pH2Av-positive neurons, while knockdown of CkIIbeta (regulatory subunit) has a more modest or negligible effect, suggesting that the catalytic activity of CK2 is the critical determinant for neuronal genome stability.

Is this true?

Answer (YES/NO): NO